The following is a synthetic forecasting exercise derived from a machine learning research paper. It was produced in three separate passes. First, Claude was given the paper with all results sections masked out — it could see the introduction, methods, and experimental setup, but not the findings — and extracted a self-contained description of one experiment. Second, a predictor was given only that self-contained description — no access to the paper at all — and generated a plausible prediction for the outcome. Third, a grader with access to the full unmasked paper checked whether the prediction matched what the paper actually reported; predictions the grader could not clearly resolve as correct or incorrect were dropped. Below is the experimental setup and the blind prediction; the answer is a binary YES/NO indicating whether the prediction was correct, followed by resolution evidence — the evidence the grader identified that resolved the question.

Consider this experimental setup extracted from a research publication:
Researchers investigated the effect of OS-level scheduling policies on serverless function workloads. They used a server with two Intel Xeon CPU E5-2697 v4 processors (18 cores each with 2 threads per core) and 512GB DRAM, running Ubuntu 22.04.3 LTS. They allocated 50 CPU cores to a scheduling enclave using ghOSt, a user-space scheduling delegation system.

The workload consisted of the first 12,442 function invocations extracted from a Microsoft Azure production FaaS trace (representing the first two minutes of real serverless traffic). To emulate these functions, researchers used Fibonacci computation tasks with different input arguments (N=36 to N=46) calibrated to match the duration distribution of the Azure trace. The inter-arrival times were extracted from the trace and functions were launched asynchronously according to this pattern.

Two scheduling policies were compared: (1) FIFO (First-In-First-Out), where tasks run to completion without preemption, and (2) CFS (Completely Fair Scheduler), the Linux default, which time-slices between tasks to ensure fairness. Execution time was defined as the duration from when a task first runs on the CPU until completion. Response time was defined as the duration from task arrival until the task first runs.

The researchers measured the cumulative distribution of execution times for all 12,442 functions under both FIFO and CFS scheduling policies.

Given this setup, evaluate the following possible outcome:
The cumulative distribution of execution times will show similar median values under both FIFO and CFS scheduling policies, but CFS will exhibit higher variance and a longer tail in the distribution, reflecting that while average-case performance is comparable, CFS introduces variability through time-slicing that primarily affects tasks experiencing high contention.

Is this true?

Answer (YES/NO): NO